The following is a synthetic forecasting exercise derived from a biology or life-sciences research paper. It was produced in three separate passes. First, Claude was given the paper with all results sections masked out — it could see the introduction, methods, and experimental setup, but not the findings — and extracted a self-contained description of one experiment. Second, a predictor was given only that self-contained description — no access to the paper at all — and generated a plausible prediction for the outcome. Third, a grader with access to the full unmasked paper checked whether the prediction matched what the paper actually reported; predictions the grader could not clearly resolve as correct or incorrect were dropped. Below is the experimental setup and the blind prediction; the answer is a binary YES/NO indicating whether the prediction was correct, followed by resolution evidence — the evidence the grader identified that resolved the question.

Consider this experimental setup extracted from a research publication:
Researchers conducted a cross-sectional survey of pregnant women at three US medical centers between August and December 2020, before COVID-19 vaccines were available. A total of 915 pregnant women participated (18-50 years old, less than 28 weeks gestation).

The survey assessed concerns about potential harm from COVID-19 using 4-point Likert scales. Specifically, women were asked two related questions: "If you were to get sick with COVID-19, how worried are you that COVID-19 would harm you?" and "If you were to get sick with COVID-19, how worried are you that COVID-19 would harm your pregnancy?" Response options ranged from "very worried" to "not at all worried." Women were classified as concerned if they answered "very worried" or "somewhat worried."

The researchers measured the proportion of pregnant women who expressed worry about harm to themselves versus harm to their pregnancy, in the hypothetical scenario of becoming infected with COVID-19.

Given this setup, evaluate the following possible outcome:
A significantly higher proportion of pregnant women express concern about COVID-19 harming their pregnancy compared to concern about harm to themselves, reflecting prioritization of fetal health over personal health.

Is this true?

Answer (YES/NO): YES